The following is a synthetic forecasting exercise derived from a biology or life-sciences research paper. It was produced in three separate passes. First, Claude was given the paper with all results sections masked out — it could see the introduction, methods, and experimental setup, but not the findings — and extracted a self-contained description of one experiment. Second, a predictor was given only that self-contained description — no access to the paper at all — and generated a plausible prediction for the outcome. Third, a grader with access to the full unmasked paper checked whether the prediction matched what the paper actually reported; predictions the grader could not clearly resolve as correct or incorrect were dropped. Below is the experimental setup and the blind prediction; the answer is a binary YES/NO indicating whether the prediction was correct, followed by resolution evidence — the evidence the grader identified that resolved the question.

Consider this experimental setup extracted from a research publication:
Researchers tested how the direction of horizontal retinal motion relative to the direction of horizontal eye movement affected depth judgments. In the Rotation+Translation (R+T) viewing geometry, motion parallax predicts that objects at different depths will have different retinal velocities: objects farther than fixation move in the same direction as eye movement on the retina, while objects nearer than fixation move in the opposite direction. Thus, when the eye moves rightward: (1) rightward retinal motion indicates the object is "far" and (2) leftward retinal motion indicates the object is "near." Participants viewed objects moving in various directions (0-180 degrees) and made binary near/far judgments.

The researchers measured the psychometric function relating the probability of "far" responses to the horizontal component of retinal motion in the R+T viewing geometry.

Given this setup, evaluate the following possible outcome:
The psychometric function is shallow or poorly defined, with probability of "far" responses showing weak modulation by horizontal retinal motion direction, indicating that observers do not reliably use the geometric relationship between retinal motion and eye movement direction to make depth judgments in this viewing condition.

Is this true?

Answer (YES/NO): NO